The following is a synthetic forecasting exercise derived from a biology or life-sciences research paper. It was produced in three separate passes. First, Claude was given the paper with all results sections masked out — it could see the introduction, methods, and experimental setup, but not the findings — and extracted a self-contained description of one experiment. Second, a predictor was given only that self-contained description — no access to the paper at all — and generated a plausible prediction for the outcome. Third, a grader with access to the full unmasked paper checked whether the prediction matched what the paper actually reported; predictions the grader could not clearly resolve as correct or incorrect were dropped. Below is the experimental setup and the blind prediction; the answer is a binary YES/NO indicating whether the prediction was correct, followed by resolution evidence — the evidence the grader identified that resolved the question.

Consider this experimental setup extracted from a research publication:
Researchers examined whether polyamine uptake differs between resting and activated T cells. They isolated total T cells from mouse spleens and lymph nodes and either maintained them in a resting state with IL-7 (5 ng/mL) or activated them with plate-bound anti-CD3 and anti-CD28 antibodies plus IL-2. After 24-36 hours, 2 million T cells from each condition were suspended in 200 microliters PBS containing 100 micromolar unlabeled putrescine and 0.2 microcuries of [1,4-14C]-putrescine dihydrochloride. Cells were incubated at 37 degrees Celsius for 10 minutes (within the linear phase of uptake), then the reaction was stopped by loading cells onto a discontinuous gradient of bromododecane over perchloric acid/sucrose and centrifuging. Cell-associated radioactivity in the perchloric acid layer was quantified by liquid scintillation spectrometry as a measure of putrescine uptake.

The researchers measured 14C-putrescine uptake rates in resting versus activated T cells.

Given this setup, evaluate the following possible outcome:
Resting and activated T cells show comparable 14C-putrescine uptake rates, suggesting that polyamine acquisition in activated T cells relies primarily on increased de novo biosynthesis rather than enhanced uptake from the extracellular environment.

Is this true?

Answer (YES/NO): NO